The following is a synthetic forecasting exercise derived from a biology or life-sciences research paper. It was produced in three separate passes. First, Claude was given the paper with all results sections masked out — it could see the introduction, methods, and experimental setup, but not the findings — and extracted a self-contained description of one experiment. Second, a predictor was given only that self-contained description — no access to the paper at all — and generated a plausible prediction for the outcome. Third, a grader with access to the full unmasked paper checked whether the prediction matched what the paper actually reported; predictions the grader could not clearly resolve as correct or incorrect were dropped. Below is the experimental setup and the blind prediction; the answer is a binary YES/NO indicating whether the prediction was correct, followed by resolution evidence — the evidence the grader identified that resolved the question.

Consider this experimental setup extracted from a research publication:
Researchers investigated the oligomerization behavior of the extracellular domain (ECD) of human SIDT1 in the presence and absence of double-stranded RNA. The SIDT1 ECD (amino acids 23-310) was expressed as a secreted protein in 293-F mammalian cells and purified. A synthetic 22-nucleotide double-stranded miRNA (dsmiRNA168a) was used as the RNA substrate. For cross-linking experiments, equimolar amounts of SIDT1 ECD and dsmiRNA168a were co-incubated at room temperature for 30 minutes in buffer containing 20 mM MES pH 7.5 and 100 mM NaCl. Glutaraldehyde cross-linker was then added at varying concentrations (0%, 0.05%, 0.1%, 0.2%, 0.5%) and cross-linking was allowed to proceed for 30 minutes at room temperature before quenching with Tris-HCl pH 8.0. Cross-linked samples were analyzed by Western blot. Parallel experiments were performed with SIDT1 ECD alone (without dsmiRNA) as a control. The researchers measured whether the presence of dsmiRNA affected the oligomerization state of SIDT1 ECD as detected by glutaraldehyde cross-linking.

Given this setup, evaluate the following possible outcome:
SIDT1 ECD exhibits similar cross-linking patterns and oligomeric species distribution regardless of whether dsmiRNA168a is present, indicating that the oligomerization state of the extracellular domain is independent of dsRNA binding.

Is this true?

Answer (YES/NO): NO